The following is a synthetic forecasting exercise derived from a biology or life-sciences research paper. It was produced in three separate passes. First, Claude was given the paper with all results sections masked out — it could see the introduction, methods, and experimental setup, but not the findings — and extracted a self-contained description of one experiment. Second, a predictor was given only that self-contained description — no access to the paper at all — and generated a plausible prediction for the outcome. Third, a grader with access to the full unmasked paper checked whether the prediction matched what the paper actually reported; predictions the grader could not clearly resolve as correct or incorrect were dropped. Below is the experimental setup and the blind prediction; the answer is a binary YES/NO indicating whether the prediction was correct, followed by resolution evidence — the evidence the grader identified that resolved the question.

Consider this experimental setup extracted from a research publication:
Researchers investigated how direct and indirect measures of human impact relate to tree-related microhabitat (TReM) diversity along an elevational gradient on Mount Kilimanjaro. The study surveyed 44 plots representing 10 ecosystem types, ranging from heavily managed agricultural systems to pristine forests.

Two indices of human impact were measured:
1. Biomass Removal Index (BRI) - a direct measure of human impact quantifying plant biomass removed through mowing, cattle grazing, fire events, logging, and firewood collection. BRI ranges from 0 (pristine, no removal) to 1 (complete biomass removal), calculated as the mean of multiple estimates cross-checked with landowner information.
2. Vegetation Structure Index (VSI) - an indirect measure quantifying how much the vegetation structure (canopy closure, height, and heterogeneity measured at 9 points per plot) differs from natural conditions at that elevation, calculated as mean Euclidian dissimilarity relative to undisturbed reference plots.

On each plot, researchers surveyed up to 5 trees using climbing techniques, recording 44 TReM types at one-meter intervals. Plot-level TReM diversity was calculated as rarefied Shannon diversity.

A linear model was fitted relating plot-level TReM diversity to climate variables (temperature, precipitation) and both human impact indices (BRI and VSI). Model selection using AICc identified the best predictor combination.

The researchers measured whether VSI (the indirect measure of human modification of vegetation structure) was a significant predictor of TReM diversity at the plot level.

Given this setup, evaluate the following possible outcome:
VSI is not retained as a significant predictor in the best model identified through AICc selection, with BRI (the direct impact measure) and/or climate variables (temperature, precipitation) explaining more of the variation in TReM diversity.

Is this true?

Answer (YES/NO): YES